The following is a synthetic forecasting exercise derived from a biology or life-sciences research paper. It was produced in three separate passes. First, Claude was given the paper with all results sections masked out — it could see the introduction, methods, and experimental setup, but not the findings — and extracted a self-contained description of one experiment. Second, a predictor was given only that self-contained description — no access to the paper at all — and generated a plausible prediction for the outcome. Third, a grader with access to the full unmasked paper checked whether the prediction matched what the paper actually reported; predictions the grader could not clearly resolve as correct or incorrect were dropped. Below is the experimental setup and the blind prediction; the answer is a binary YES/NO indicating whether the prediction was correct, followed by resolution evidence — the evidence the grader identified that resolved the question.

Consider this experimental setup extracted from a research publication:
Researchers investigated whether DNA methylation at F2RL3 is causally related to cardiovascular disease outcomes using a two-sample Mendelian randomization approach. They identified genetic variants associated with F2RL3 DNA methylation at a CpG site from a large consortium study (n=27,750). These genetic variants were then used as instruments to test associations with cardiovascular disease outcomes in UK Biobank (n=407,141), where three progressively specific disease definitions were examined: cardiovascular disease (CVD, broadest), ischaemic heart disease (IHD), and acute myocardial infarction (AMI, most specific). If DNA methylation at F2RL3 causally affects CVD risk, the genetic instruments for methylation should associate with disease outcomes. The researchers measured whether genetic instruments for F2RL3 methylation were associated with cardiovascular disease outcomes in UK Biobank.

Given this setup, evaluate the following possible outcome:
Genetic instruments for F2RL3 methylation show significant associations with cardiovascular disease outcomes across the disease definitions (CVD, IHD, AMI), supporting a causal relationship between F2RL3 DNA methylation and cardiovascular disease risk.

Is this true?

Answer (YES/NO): NO